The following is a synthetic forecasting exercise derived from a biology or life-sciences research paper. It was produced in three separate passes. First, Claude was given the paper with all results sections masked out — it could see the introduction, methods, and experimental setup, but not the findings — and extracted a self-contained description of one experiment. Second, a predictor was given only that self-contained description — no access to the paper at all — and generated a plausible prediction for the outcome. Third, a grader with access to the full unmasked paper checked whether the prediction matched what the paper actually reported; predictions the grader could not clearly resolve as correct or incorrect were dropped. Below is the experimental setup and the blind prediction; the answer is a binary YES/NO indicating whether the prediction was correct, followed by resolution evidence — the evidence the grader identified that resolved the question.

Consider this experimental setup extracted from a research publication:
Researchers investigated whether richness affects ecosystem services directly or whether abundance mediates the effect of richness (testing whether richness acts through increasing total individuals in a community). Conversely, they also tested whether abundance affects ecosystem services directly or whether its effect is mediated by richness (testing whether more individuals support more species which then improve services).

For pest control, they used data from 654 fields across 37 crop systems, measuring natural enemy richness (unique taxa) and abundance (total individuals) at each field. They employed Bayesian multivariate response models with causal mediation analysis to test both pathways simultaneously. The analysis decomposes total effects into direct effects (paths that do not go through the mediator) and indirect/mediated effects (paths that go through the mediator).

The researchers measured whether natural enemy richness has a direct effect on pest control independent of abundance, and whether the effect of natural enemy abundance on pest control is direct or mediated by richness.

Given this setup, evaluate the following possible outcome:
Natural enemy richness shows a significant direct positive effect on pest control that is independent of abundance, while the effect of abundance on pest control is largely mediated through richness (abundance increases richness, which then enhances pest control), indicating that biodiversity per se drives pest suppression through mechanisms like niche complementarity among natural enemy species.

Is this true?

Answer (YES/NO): NO